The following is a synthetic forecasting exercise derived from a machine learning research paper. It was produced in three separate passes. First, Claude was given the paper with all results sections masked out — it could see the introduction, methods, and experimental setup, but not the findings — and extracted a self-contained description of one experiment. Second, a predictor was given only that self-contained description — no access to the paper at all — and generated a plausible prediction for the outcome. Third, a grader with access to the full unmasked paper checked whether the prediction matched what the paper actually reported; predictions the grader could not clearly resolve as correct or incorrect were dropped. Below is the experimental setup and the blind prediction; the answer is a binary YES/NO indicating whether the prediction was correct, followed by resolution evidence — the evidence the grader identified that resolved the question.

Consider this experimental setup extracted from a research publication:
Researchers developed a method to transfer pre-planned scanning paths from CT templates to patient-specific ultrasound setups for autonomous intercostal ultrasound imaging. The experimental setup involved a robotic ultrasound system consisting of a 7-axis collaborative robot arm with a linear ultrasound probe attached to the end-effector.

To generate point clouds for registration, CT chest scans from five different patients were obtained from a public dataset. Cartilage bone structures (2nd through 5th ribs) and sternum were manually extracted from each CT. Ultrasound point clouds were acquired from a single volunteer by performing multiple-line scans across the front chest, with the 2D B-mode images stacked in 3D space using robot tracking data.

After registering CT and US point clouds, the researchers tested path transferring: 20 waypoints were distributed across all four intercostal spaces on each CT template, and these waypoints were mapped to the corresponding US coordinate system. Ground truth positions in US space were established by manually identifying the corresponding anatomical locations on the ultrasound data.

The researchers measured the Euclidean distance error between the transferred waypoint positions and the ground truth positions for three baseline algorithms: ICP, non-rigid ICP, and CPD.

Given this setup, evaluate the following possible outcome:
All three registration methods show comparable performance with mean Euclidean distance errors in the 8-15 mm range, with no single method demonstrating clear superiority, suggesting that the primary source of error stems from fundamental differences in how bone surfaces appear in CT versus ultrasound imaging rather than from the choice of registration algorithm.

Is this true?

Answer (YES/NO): NO